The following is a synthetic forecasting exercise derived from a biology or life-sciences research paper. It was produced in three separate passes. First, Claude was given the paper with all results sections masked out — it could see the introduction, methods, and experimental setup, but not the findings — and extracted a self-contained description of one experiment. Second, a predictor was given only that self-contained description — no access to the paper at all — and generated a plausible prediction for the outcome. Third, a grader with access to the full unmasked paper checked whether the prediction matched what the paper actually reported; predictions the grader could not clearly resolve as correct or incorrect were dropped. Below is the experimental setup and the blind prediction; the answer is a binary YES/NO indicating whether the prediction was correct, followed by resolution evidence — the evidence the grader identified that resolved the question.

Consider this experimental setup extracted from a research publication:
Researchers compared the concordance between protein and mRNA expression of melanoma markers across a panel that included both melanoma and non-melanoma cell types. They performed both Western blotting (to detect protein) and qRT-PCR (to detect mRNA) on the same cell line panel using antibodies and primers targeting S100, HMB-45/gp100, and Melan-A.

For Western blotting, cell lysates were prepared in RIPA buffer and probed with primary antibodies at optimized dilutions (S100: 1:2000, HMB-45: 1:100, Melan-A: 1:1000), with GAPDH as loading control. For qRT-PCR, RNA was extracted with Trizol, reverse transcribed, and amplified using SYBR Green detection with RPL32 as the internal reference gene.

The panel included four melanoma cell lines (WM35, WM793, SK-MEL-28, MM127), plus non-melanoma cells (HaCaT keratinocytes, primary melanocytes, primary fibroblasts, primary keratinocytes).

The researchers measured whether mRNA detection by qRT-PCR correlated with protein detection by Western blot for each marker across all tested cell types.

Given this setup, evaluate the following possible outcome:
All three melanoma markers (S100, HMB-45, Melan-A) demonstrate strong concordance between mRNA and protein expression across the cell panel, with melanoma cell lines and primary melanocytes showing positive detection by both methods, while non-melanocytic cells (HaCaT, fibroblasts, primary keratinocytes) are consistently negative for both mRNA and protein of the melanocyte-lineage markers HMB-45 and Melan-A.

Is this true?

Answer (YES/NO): NO